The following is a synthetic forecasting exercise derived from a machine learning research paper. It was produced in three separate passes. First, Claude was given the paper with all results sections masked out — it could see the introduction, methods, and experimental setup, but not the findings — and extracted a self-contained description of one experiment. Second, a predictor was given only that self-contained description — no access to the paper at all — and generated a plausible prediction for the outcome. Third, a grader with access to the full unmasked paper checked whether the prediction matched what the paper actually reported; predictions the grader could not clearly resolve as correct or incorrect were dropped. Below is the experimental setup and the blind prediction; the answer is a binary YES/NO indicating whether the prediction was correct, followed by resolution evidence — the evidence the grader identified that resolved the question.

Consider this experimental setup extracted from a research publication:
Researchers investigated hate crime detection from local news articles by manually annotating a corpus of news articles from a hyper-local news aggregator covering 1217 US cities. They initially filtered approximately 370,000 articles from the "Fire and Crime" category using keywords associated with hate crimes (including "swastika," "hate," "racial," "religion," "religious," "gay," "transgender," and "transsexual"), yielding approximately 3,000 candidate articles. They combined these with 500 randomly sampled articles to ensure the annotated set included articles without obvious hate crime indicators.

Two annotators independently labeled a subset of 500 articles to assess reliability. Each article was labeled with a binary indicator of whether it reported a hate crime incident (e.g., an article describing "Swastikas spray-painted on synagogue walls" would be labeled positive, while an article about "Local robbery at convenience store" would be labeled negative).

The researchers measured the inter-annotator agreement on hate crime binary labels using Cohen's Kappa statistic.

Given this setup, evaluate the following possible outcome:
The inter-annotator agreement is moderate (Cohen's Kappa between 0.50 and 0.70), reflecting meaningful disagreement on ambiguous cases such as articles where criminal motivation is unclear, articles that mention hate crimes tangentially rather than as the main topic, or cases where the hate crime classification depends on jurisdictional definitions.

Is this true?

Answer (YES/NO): NO